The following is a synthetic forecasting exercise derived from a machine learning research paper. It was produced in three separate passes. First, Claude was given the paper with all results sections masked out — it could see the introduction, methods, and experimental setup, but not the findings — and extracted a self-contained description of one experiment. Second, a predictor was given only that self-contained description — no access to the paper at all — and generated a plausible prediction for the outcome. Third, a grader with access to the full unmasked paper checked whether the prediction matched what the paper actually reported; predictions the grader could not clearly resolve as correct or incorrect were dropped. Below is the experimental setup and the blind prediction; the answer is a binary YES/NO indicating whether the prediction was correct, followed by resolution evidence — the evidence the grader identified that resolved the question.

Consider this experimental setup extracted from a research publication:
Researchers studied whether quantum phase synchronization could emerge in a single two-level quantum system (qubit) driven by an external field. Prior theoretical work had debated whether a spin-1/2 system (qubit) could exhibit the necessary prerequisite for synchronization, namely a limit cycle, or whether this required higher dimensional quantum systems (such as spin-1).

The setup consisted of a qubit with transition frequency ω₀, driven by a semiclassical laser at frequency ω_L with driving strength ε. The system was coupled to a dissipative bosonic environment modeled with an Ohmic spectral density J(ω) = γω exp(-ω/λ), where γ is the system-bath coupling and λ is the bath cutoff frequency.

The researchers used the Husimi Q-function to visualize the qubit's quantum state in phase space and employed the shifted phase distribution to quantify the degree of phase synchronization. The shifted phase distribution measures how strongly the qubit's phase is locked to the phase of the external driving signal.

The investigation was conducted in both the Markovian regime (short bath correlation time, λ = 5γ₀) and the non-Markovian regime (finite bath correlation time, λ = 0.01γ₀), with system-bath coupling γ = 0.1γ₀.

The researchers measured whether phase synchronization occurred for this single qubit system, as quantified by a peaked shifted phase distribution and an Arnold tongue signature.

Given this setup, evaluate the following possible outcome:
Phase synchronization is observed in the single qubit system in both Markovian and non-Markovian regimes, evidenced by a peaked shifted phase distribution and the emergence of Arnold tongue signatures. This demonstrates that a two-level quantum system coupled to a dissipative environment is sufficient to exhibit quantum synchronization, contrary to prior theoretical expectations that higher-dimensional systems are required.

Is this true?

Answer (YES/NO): NO